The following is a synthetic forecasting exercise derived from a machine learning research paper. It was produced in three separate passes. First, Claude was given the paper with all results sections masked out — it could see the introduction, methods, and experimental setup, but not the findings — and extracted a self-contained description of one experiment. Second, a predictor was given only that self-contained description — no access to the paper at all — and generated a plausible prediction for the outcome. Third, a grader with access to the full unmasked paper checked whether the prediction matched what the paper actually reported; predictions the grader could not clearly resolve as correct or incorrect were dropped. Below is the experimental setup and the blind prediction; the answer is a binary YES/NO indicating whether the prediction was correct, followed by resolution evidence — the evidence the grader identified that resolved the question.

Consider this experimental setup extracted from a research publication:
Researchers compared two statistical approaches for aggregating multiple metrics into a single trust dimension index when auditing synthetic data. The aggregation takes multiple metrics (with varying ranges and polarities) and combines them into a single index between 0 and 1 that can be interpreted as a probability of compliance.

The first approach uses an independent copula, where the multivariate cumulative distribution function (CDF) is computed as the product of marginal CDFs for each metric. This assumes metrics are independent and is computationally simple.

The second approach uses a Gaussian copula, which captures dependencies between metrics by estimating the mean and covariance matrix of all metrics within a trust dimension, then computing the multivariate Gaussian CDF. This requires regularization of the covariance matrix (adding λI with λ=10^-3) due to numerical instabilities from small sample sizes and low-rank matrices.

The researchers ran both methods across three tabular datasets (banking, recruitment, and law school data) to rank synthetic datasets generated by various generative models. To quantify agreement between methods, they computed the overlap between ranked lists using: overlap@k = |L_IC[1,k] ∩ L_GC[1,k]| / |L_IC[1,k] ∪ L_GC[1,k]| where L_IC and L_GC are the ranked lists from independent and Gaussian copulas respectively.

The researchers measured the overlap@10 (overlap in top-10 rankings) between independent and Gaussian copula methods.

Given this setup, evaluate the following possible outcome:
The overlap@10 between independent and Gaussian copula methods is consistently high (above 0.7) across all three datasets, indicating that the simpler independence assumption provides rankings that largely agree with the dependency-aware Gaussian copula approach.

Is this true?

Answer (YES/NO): NO